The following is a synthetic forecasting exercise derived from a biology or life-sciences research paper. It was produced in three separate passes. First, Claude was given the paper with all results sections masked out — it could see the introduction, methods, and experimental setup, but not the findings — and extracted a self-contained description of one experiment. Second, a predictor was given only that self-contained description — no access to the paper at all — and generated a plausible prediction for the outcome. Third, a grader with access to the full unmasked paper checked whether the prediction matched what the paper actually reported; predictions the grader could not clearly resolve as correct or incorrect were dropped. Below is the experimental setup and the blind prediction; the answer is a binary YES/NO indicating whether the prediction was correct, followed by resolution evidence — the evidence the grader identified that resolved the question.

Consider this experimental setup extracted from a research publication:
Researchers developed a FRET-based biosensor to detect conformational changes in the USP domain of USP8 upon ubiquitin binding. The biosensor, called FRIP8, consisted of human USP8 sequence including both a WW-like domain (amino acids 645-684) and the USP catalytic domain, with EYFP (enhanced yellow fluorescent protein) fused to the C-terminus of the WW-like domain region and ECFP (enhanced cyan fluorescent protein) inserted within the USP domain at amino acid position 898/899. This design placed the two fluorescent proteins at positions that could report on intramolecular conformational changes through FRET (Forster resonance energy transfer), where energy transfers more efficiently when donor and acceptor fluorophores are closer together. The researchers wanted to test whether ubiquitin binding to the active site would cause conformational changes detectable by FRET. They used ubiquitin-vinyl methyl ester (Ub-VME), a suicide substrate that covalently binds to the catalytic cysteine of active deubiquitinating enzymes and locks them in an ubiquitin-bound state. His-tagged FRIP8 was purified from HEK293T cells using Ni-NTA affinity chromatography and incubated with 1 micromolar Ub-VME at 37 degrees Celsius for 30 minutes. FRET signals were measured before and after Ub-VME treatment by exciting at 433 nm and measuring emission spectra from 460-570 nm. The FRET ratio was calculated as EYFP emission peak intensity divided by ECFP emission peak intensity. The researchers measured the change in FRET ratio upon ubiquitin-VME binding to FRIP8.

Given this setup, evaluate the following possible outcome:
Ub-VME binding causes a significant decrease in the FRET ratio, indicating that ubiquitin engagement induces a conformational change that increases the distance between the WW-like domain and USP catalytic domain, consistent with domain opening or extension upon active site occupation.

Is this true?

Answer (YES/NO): YES